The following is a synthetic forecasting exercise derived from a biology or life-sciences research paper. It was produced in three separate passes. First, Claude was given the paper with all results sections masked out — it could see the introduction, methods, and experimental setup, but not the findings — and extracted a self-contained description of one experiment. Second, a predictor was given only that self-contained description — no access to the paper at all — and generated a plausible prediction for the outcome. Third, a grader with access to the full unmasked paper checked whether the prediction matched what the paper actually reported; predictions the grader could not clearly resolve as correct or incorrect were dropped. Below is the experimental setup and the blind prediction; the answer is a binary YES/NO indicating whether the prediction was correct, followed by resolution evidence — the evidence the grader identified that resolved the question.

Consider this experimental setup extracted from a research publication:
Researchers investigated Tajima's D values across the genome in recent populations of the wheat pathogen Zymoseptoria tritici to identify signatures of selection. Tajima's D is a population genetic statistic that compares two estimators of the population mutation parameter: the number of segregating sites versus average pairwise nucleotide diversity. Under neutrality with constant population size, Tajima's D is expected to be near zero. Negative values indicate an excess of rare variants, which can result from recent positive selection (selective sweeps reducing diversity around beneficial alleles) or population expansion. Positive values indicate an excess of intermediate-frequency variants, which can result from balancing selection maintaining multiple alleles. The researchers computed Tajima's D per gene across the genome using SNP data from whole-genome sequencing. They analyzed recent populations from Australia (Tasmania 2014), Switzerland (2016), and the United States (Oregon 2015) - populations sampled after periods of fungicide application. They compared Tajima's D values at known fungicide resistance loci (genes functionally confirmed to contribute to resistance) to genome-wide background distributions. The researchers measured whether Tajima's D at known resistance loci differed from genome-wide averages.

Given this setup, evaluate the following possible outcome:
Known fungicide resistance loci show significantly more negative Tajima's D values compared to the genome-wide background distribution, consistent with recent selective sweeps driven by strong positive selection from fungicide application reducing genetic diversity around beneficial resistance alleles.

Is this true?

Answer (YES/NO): NO